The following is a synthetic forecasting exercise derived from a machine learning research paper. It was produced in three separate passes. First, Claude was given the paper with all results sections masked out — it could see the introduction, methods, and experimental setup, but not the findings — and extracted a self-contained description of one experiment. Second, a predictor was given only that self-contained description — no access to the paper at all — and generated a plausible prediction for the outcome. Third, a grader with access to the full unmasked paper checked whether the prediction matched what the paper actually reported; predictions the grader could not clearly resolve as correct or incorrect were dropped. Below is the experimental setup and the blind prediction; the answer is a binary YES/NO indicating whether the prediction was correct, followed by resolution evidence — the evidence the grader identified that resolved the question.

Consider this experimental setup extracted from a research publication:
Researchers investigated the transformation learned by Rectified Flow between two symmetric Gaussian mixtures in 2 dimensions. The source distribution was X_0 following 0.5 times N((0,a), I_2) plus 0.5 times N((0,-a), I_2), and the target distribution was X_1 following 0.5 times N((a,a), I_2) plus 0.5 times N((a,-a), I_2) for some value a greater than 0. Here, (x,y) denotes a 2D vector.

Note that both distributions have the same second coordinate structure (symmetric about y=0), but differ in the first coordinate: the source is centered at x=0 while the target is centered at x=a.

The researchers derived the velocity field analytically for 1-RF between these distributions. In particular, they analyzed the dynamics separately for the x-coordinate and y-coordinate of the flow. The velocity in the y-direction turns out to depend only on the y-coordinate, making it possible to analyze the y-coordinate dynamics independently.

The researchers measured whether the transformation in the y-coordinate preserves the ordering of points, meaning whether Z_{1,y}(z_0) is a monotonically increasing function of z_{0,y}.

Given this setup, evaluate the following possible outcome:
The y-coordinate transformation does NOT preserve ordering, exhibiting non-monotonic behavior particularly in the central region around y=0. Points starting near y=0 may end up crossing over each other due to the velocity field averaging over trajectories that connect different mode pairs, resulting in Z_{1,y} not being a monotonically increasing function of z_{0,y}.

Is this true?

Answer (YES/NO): NO